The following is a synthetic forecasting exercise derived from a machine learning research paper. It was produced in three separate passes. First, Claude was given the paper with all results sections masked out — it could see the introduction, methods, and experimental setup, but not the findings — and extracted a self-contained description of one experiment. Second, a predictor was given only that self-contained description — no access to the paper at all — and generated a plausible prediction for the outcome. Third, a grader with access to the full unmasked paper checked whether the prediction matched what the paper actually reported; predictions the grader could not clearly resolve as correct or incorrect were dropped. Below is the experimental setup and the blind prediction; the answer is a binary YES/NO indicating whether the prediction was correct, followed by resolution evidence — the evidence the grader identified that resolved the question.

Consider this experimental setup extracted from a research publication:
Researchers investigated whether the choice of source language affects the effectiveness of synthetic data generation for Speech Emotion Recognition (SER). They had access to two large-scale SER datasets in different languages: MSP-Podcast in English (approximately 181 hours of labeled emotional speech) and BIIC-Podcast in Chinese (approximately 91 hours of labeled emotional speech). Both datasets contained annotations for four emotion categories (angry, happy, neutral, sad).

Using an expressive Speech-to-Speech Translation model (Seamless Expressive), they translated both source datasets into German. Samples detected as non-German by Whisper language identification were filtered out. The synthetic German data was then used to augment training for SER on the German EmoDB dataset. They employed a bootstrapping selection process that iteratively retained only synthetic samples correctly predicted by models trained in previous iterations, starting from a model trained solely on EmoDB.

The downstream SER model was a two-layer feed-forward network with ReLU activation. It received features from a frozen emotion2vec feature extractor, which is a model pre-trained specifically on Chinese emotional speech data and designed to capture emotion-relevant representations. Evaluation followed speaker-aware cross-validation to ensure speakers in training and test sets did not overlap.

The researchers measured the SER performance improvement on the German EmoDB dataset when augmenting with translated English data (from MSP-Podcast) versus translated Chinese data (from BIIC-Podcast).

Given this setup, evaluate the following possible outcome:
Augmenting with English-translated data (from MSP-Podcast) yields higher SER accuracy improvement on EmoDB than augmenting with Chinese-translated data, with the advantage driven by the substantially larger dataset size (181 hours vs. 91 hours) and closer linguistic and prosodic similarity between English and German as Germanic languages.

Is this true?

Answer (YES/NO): YES